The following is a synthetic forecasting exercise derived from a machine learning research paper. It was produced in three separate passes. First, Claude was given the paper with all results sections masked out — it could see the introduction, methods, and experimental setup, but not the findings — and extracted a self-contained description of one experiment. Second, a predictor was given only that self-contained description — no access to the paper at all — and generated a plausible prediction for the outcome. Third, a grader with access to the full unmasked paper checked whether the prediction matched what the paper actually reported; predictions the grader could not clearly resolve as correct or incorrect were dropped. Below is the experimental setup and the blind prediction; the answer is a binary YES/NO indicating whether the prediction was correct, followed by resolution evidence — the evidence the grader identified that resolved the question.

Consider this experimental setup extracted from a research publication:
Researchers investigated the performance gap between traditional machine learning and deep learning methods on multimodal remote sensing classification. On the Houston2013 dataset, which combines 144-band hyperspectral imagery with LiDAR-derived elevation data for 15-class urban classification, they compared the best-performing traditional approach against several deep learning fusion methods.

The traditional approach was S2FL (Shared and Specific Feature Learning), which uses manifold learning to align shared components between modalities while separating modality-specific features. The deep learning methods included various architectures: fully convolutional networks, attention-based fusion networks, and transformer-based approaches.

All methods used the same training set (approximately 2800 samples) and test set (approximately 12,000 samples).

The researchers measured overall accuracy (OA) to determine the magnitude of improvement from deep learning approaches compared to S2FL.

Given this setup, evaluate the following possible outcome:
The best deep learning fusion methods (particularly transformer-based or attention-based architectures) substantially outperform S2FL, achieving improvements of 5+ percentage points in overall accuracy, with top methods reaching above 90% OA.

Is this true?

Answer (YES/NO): YES